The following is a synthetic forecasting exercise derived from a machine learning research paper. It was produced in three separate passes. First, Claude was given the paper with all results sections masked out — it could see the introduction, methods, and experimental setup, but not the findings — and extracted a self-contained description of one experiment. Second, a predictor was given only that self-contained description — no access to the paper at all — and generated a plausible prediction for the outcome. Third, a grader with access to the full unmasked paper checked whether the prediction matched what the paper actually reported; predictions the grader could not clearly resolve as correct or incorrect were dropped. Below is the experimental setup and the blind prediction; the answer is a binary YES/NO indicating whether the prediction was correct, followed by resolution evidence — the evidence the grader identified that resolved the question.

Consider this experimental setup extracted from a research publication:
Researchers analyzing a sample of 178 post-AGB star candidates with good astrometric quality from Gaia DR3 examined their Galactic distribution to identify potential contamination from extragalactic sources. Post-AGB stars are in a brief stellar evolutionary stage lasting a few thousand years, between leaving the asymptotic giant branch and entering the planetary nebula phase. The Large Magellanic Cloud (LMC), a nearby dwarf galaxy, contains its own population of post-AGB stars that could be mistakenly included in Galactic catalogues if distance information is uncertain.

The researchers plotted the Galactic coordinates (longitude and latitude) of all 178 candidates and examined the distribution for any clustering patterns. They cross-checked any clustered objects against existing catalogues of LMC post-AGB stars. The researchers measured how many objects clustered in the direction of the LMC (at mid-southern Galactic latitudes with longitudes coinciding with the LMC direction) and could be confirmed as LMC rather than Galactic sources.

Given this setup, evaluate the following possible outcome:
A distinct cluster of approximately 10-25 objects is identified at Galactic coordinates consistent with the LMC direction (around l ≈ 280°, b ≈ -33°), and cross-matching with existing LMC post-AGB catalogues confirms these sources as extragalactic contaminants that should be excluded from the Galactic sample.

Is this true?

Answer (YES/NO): YES